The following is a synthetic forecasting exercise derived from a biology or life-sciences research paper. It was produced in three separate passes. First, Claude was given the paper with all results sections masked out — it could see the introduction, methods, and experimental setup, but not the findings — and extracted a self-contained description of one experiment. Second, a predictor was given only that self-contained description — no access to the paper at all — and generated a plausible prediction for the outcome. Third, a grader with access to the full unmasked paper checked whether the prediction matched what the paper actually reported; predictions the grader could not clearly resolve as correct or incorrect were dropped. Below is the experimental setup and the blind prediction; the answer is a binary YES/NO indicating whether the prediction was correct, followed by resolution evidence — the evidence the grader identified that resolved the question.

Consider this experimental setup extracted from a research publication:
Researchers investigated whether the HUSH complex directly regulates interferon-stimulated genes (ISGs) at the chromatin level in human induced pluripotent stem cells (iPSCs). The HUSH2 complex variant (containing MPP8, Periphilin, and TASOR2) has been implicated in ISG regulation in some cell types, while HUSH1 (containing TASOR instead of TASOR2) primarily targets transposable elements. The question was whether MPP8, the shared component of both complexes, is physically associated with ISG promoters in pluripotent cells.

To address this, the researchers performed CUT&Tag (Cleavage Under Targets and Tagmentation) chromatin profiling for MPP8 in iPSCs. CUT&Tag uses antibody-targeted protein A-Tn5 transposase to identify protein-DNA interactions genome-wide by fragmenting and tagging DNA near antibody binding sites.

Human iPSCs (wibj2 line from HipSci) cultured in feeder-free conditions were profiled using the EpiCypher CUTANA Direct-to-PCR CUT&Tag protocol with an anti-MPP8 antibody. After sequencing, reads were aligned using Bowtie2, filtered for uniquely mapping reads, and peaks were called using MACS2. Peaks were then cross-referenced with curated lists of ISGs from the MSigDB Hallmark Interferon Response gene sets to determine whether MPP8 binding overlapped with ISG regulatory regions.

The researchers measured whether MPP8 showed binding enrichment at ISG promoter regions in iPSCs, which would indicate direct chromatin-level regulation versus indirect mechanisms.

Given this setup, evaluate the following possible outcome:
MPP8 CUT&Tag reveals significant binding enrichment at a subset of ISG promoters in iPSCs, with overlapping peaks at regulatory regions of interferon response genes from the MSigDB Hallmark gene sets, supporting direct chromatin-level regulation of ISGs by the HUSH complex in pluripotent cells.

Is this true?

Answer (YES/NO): YES